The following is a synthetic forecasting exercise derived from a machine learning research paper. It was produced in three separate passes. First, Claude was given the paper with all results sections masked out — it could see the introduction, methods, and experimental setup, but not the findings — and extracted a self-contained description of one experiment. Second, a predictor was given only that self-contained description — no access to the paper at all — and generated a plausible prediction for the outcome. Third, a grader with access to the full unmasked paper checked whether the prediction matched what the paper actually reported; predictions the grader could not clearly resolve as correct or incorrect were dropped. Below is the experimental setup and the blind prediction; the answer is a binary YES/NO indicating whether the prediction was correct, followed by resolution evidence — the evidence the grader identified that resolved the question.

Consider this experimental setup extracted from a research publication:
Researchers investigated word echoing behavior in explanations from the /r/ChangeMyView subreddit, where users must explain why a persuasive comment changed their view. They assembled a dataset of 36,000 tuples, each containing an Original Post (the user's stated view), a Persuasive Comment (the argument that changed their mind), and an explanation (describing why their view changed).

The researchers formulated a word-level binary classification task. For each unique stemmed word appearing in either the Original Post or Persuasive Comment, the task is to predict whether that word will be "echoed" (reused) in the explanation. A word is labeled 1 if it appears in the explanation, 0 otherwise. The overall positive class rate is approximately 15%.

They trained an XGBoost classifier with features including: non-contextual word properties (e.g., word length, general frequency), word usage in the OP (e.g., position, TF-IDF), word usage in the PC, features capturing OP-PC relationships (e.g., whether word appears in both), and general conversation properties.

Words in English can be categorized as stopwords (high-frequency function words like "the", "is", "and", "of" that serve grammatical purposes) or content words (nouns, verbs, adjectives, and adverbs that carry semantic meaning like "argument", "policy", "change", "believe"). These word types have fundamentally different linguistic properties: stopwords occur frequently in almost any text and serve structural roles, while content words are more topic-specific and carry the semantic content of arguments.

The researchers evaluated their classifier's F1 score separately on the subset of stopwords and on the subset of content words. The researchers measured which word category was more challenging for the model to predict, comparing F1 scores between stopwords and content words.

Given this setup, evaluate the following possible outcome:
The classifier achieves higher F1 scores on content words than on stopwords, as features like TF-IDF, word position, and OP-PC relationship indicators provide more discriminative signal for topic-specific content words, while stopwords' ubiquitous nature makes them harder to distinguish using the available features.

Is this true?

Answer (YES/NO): NO